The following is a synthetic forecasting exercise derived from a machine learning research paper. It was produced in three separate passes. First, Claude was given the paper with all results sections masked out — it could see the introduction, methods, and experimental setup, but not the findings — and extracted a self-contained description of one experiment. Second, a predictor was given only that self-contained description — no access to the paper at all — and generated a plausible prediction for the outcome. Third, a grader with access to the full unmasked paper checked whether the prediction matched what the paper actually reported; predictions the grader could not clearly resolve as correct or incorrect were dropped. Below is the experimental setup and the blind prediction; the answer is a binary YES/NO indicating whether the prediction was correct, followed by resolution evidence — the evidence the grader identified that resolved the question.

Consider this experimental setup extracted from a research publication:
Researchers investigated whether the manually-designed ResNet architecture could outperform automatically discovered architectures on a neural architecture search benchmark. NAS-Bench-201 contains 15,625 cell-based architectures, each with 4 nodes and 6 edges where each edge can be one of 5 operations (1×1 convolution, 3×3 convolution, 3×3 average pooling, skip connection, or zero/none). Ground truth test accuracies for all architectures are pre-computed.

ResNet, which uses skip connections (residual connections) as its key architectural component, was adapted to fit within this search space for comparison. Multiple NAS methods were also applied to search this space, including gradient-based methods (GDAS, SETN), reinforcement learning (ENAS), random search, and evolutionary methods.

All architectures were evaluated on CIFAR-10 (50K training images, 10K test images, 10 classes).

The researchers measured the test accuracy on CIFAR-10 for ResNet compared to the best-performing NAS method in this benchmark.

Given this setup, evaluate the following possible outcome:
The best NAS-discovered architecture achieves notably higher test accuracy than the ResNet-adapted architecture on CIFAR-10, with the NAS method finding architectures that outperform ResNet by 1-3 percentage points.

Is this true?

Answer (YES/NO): NO